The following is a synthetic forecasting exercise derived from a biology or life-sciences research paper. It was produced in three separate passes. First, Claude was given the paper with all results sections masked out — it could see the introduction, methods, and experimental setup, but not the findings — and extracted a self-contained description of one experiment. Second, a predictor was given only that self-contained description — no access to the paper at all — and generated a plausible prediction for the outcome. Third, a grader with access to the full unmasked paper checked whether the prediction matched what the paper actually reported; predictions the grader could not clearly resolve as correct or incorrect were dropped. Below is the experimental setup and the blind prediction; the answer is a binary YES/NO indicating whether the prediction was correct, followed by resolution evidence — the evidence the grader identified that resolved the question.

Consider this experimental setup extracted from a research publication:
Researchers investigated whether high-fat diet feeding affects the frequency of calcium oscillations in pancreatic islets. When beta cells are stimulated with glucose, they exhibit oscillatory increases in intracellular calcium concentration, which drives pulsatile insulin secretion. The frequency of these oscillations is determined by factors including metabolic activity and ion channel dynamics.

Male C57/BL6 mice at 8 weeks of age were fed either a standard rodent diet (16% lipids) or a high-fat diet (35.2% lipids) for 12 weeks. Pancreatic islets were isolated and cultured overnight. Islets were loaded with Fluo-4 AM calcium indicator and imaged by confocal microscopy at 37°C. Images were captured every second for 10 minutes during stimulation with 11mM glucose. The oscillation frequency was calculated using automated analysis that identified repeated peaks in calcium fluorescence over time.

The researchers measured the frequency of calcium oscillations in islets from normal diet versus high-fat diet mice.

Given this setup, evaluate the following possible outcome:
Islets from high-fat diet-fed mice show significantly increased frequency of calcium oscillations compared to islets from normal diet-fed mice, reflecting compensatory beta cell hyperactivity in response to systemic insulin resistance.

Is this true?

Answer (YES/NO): YES